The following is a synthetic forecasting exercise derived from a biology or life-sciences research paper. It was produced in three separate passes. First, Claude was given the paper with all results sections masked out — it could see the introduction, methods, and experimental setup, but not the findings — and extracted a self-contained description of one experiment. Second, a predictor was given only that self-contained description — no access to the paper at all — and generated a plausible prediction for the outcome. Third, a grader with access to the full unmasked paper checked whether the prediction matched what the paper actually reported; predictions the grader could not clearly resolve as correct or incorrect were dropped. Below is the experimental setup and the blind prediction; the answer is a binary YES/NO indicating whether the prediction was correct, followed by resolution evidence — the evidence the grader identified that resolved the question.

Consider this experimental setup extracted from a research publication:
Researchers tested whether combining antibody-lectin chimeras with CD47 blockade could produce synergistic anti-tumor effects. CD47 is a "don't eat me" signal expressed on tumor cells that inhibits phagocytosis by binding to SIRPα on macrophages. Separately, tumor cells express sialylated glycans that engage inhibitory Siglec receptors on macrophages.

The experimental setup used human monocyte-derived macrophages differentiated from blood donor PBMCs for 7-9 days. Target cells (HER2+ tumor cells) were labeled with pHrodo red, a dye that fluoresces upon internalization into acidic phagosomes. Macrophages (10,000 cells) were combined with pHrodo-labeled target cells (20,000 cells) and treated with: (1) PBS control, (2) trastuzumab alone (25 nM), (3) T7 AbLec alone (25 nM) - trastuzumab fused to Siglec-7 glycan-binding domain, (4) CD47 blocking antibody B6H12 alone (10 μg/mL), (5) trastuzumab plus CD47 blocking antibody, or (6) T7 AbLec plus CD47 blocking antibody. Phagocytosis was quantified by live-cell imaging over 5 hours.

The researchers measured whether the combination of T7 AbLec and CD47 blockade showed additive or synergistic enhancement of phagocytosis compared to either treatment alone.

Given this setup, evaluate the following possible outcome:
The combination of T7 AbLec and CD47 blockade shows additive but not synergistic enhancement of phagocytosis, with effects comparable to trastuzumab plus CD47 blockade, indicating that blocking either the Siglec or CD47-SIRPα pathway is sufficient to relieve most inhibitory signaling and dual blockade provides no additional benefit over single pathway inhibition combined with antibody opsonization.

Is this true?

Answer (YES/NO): NO